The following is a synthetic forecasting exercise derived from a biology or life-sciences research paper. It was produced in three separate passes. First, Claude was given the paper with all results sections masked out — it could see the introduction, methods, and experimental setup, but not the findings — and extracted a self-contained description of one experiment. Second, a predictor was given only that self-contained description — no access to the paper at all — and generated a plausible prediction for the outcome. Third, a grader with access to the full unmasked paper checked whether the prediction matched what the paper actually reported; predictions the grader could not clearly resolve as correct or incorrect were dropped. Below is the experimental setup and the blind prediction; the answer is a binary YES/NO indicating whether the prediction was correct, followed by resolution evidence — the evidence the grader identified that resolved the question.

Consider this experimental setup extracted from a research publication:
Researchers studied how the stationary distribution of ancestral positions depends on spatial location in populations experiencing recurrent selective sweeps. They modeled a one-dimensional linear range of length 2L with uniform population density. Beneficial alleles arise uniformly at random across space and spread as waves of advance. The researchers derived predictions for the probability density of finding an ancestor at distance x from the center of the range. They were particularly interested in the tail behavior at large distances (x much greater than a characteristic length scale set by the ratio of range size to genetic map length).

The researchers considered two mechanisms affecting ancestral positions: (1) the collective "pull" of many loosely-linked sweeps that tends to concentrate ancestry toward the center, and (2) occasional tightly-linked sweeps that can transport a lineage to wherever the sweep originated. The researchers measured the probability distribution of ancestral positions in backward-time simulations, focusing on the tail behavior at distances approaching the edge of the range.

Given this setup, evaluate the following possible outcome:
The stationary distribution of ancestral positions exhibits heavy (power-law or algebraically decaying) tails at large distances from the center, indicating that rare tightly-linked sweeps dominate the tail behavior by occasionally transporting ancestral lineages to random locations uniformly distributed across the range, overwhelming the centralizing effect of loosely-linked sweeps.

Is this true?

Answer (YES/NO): YES